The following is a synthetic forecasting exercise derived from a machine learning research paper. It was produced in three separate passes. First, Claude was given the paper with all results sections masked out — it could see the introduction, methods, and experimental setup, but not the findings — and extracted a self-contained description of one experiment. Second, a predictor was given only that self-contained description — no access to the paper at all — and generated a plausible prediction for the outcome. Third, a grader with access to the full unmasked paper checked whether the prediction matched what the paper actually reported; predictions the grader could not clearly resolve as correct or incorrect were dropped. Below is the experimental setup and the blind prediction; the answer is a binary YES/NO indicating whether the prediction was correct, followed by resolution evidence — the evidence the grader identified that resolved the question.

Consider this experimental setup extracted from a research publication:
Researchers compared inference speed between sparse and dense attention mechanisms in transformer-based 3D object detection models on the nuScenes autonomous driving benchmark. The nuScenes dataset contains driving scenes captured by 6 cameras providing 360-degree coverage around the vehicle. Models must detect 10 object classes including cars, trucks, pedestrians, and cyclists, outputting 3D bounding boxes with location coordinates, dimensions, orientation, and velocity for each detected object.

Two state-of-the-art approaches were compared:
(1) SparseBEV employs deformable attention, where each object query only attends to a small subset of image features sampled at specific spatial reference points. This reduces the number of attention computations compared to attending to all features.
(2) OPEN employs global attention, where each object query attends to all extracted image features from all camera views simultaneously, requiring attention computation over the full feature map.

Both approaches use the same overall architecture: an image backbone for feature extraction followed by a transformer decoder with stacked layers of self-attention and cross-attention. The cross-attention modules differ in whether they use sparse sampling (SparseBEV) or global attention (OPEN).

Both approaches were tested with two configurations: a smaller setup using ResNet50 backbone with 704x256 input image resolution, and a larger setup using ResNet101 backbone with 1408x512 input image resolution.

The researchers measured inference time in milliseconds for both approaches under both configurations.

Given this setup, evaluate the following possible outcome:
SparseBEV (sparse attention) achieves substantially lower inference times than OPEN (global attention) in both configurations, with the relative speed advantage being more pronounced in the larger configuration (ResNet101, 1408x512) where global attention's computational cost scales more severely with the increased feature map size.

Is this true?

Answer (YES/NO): NO